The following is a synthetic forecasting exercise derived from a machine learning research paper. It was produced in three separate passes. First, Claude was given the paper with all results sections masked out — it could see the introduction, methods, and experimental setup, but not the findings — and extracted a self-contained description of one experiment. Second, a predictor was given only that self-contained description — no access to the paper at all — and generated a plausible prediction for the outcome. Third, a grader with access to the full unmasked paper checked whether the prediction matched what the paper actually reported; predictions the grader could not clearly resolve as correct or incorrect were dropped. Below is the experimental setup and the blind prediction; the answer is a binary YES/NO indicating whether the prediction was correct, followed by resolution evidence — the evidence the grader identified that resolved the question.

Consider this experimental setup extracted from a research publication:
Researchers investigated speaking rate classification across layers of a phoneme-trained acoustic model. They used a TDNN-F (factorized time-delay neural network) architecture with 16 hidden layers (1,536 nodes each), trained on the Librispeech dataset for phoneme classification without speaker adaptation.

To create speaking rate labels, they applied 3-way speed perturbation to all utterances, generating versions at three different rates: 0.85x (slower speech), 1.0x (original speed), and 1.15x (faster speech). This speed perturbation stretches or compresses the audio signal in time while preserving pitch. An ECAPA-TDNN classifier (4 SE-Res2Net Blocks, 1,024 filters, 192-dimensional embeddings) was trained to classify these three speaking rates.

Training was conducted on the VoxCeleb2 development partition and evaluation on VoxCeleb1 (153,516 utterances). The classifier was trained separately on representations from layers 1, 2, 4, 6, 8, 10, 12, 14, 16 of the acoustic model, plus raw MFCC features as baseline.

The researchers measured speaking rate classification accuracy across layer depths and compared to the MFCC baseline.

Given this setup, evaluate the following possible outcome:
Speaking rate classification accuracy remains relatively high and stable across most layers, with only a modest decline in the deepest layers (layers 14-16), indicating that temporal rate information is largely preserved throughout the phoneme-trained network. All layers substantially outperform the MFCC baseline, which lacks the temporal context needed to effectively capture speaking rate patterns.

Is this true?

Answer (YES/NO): NO